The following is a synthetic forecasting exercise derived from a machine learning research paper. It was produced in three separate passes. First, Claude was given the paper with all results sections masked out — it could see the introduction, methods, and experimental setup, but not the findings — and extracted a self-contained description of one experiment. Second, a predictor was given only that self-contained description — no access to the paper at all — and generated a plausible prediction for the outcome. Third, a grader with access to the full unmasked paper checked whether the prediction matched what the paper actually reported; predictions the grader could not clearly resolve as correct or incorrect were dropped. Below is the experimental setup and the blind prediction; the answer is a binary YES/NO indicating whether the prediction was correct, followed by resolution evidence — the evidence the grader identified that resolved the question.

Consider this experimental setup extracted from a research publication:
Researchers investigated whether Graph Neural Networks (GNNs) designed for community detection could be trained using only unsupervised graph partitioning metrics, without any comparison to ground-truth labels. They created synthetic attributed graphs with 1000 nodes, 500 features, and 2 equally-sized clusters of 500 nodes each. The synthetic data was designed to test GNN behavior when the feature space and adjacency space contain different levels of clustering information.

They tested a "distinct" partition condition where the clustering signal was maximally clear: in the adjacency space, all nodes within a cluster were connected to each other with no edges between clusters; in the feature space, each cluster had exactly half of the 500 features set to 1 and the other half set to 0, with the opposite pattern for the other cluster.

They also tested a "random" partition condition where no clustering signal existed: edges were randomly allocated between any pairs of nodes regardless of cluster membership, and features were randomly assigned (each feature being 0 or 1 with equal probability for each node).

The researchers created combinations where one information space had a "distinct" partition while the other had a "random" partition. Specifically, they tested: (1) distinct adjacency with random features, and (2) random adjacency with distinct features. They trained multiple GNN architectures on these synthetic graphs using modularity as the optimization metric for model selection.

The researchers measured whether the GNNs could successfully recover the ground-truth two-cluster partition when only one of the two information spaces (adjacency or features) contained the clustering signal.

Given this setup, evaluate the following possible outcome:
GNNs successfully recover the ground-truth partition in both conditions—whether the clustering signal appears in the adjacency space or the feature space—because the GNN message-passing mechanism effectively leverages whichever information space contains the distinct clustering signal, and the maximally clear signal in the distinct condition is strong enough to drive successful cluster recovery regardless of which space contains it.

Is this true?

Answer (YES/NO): NO